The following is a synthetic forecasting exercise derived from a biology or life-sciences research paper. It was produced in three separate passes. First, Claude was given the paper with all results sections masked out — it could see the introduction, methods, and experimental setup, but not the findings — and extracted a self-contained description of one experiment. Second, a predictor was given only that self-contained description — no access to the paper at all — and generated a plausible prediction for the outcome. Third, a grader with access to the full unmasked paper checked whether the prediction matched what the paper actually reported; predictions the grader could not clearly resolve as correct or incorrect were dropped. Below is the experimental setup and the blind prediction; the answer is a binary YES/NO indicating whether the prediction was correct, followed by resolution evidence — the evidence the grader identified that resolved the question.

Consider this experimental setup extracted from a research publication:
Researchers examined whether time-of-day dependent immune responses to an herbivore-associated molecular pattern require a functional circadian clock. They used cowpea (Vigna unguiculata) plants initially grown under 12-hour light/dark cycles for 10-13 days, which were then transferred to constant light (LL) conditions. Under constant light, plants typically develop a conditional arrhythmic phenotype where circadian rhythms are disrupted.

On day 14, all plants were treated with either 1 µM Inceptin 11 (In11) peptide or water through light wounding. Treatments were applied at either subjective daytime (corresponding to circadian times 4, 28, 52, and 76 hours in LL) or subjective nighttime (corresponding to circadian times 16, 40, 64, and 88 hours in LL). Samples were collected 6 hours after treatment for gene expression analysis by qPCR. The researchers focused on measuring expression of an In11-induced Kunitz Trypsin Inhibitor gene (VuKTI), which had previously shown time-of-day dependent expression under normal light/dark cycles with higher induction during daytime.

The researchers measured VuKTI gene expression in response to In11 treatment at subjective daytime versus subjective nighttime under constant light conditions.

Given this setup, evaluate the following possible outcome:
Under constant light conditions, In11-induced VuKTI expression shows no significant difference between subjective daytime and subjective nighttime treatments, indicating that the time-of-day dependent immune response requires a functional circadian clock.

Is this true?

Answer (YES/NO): NO